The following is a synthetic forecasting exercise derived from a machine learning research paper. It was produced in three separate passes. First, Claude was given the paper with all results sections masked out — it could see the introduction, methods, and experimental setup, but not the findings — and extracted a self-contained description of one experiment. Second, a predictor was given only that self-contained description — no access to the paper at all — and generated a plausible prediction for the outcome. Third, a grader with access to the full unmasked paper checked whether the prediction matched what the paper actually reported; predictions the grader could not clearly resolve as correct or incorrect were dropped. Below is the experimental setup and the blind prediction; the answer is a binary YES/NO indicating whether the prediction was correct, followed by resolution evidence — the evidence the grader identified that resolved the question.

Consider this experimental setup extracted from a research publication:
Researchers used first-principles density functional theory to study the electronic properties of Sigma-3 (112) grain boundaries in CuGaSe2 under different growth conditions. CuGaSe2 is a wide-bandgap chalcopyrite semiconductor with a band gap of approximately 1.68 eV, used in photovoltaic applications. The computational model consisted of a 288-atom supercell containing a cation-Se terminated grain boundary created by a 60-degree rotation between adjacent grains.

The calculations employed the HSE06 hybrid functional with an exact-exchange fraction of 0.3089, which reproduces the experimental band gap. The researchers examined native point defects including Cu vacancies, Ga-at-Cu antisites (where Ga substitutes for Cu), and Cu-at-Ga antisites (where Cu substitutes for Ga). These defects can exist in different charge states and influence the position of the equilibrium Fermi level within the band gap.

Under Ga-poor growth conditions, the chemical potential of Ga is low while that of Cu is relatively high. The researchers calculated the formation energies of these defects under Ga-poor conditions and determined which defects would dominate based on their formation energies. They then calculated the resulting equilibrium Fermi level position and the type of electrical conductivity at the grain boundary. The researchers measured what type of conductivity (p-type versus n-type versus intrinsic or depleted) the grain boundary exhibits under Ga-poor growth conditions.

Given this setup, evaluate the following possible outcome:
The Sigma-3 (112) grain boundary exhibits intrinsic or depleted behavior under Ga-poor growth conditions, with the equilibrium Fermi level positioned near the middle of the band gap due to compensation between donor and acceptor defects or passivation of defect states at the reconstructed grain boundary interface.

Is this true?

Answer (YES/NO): NO